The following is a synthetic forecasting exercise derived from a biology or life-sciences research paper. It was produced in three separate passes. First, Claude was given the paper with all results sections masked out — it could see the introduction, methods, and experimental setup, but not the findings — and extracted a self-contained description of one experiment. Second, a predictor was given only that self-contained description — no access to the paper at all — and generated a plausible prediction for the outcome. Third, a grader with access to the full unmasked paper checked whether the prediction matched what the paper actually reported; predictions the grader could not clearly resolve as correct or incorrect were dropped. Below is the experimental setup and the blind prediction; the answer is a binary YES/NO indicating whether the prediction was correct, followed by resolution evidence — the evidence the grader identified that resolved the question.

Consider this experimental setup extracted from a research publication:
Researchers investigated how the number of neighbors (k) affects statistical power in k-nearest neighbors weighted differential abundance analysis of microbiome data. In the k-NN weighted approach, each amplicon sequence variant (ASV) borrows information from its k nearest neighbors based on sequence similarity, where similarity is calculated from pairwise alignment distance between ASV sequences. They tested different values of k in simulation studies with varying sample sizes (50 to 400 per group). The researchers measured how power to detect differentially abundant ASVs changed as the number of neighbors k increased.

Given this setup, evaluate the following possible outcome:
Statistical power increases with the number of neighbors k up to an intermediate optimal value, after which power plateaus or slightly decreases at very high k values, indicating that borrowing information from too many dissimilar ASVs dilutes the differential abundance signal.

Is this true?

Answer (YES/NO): NO